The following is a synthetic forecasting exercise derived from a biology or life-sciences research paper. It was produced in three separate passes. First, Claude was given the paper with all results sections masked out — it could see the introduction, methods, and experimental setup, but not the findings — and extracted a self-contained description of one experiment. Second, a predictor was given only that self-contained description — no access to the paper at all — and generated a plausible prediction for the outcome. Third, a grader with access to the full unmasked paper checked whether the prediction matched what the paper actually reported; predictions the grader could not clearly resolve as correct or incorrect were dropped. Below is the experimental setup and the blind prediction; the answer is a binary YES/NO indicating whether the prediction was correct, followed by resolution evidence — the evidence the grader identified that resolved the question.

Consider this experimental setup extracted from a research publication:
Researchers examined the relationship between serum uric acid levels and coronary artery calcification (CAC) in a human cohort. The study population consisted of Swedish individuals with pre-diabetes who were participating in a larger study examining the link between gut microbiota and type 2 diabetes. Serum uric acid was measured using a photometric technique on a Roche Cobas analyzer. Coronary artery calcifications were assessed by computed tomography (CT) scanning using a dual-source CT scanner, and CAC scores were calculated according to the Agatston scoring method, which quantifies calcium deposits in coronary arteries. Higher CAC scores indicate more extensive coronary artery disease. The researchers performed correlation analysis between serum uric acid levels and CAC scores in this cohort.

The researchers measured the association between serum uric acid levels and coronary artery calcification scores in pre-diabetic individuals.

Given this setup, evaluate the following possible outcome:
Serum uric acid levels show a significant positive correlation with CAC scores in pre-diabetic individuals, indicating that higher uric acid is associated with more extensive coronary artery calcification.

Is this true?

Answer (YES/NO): YES